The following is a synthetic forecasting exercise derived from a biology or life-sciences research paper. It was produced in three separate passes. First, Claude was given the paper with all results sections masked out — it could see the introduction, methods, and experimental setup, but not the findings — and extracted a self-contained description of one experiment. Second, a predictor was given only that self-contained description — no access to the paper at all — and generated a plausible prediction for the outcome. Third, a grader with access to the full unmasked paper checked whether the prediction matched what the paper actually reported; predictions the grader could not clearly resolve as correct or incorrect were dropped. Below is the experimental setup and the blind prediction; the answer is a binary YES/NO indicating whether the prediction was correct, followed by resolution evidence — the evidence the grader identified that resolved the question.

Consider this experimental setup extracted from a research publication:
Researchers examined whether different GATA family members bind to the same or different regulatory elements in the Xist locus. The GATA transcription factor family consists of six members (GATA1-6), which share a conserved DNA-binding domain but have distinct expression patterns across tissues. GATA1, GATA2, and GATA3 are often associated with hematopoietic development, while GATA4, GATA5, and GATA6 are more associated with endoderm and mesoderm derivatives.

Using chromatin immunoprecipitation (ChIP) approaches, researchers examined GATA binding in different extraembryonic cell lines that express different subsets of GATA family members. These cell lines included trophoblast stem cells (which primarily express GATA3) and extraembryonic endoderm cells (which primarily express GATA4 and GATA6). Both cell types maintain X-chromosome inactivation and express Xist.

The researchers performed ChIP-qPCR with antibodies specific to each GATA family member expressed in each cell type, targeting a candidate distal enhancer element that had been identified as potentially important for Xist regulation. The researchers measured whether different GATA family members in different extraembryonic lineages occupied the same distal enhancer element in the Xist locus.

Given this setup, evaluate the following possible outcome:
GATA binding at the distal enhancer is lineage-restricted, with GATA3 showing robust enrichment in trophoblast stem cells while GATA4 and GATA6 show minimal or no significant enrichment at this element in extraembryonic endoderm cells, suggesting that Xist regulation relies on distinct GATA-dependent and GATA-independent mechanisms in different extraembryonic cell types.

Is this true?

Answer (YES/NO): NO